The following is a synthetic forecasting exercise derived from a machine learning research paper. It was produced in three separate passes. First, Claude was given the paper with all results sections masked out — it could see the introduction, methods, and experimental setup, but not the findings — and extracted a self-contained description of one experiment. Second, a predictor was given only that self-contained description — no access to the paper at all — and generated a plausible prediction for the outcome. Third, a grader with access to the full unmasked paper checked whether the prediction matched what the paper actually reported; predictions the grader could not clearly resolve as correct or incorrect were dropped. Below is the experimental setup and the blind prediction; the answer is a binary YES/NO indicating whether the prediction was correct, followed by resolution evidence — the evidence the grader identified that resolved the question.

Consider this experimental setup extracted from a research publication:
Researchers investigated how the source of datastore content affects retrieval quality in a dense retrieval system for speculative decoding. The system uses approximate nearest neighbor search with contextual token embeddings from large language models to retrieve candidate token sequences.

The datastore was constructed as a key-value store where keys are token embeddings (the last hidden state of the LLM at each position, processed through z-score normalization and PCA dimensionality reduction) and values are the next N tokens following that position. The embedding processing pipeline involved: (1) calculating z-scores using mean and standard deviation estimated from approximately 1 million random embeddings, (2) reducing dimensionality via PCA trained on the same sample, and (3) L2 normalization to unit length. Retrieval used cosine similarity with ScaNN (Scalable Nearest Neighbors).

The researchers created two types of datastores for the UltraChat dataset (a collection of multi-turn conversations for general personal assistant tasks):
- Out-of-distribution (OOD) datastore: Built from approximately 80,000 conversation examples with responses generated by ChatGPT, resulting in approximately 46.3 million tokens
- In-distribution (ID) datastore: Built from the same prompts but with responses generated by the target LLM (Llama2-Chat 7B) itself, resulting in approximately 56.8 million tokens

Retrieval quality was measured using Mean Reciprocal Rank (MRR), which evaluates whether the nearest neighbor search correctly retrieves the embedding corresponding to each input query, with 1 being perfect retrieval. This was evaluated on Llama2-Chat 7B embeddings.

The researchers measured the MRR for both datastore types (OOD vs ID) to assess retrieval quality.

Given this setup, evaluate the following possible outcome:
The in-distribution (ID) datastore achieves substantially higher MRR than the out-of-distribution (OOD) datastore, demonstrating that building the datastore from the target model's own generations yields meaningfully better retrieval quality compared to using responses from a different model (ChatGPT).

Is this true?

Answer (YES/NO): NO